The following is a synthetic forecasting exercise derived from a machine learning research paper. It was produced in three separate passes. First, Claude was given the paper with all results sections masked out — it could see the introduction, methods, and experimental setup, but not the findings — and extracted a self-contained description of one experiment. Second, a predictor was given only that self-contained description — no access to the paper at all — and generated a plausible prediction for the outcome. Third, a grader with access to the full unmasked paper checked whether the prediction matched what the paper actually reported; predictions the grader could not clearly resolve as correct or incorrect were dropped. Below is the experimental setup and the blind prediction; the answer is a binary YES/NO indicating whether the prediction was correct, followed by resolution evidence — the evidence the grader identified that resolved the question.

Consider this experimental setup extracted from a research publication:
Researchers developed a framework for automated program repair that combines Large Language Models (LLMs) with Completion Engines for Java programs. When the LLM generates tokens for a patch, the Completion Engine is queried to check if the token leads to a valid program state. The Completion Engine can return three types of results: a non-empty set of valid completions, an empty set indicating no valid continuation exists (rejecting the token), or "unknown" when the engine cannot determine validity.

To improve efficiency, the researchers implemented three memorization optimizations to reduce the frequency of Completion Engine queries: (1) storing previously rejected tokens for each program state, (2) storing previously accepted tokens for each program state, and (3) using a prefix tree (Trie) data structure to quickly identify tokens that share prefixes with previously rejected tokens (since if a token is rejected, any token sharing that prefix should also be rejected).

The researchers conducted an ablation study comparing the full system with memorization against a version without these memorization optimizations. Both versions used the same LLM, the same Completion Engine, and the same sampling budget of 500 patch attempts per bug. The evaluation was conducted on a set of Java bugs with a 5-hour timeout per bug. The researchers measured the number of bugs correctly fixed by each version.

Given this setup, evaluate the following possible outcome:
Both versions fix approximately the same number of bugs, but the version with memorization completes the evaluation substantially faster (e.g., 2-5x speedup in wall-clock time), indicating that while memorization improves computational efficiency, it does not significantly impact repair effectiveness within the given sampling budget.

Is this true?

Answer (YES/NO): NO